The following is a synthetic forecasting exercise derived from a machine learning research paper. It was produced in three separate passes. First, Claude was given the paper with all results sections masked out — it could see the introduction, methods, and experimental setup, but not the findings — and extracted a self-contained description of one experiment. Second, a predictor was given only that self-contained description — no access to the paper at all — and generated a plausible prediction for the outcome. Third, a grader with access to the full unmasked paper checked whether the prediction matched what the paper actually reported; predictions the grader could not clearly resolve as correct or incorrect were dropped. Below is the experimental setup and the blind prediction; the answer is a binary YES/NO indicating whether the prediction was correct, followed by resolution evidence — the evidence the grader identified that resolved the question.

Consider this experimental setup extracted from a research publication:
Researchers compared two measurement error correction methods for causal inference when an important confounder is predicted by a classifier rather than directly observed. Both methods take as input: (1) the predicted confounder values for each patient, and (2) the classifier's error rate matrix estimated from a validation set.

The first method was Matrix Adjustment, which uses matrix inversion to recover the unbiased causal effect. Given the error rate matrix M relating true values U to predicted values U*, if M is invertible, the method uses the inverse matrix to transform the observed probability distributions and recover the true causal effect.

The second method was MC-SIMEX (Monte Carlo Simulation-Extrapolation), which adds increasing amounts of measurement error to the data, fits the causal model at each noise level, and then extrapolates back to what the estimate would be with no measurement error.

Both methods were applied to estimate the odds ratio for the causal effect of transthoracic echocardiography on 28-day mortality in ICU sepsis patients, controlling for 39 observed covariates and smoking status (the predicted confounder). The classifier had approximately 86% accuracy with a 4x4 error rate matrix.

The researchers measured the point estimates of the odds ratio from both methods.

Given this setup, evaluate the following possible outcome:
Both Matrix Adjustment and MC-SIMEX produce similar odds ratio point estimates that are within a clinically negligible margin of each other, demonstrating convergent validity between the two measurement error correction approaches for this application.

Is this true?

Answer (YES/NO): YES